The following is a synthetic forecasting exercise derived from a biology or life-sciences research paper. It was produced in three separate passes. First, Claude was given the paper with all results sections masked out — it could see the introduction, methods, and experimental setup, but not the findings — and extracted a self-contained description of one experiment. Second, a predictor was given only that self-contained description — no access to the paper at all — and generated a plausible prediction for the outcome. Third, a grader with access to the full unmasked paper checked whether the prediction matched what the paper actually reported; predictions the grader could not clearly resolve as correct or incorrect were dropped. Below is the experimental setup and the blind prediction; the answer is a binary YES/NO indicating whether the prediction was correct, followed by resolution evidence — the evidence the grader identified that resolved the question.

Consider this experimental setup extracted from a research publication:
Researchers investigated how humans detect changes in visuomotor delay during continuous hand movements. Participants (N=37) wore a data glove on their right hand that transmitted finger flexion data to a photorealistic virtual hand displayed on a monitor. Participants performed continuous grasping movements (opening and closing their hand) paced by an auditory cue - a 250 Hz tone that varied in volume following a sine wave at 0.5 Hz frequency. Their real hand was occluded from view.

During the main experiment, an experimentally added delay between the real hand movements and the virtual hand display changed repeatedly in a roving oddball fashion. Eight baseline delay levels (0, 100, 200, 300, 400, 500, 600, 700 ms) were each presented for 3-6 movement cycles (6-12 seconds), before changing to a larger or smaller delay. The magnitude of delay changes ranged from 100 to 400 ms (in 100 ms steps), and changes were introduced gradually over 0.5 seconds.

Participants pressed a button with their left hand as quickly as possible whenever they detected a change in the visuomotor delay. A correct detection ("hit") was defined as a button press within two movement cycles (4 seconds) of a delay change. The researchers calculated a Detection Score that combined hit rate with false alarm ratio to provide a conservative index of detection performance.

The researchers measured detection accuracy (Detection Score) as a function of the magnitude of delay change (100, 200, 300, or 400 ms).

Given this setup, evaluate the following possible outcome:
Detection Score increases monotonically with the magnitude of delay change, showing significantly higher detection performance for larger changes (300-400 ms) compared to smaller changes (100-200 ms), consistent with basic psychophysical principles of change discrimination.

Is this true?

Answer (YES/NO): YES